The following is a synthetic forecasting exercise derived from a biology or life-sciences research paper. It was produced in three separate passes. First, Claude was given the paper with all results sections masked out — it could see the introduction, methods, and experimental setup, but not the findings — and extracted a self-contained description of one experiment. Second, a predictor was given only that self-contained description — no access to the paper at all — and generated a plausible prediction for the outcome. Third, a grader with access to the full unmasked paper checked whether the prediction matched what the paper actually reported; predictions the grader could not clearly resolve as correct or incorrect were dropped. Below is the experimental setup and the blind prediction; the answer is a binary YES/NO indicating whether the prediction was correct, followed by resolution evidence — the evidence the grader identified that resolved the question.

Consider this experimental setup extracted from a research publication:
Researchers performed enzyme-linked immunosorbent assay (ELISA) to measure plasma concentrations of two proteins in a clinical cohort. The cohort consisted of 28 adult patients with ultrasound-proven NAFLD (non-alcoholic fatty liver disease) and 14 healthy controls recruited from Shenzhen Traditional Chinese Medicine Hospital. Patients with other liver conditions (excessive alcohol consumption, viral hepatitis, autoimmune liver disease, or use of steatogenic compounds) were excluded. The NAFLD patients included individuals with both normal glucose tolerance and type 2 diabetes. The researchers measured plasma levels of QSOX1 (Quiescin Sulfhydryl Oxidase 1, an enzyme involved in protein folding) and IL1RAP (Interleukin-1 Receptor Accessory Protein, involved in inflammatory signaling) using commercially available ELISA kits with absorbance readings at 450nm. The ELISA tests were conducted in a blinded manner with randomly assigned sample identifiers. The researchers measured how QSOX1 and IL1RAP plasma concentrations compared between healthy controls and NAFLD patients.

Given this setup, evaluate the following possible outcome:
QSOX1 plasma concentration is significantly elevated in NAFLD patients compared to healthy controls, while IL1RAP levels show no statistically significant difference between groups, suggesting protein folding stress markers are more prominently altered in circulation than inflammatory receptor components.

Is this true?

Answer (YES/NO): NO